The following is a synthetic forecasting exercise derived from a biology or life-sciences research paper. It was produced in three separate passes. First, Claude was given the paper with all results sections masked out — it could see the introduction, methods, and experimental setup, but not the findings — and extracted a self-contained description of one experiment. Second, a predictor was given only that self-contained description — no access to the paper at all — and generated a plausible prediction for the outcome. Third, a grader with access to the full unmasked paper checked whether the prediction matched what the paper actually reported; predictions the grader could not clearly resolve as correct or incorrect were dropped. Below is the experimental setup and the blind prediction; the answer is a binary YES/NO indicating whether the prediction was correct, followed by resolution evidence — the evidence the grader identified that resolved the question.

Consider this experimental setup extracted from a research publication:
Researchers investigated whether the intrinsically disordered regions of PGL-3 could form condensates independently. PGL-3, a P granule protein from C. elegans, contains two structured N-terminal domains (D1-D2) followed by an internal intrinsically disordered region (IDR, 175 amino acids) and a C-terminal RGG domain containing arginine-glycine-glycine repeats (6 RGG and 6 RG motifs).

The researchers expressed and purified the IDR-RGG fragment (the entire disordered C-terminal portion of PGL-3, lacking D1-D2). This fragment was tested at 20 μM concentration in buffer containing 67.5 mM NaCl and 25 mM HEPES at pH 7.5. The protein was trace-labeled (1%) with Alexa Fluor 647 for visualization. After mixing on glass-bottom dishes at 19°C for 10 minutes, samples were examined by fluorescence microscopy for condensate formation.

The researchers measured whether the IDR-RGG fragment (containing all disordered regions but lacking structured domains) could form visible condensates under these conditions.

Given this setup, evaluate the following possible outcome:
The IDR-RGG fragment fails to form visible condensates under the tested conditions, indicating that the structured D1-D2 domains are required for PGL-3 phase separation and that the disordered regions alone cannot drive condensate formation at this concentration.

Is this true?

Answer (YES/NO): YES